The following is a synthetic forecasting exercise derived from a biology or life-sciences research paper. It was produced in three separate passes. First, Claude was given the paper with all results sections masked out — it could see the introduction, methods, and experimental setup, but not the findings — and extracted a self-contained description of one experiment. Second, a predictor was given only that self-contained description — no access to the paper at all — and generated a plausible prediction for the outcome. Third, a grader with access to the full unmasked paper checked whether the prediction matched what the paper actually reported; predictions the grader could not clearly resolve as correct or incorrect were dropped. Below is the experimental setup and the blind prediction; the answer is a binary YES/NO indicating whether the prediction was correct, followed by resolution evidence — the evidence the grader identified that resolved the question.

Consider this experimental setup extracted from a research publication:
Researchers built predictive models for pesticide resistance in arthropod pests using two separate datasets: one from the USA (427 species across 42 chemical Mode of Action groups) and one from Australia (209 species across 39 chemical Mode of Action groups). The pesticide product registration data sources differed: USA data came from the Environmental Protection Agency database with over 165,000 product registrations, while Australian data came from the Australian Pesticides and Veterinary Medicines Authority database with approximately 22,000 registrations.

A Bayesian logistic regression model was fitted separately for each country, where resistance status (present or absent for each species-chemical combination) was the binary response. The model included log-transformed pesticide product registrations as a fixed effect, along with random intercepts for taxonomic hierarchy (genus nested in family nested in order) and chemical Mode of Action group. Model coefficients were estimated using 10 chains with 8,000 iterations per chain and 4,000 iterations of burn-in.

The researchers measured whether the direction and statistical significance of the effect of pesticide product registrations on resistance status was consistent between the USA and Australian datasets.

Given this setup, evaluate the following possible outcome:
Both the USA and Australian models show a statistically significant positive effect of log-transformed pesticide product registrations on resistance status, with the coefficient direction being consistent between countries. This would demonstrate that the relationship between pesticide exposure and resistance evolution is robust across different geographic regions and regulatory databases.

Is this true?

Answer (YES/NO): YES